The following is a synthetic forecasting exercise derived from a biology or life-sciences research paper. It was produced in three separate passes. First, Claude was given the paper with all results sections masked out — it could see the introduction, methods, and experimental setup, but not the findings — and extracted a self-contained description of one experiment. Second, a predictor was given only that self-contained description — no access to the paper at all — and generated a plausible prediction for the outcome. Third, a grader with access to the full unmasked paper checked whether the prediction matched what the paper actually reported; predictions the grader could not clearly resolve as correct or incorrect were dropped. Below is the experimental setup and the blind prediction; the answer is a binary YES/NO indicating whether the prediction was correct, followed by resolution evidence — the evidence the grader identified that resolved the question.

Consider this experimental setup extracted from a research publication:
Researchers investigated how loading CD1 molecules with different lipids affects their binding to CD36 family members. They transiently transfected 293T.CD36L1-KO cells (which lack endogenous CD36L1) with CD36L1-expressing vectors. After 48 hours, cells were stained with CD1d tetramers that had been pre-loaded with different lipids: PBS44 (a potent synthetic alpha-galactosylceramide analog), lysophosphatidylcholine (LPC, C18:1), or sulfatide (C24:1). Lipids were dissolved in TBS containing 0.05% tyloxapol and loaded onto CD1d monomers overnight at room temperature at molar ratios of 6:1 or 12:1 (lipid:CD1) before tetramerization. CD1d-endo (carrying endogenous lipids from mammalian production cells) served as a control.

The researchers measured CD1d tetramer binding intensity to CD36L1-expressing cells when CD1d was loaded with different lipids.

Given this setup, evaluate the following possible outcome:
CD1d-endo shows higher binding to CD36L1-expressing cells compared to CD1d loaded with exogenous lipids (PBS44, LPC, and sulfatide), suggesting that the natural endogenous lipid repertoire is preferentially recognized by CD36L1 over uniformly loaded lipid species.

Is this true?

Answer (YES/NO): NO